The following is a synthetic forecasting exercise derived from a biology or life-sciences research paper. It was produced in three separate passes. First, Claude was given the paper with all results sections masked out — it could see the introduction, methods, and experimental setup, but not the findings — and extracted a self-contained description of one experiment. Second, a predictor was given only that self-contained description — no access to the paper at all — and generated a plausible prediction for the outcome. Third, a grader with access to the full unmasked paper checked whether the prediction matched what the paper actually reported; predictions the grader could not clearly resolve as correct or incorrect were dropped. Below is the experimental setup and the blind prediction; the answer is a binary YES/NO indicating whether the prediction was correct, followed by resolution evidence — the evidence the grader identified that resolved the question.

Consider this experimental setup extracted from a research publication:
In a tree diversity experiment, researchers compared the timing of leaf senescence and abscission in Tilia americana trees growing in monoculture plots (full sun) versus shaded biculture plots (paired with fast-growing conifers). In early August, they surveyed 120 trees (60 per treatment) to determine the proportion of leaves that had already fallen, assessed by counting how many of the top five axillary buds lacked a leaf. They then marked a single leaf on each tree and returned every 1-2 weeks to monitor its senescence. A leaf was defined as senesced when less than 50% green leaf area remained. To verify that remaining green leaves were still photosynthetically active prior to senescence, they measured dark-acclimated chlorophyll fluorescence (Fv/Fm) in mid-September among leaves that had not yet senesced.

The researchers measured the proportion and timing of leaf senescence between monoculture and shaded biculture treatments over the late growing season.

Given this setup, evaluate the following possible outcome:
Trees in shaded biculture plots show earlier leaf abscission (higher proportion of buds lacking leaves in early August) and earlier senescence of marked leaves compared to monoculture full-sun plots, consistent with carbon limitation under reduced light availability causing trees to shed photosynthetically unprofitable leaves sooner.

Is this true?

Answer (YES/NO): NO